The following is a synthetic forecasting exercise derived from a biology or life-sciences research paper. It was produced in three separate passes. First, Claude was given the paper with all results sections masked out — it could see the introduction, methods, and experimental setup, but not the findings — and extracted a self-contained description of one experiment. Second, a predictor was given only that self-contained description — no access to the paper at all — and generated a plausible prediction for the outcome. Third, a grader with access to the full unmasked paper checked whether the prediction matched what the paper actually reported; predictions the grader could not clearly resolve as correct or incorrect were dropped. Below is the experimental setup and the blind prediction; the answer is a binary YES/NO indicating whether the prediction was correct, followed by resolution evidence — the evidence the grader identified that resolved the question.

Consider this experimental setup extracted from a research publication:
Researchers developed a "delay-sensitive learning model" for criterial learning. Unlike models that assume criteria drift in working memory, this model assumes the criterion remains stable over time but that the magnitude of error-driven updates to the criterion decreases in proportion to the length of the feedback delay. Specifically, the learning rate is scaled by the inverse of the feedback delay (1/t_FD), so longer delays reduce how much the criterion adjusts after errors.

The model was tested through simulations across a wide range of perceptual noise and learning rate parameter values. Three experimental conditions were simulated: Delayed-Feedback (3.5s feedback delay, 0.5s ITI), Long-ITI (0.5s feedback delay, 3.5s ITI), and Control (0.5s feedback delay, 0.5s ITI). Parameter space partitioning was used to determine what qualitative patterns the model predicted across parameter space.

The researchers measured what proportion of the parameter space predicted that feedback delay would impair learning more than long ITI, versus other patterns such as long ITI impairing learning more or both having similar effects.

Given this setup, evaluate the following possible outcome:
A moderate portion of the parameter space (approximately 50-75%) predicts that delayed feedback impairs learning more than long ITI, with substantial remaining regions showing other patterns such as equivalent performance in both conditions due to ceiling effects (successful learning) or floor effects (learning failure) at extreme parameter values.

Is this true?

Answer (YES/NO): NO